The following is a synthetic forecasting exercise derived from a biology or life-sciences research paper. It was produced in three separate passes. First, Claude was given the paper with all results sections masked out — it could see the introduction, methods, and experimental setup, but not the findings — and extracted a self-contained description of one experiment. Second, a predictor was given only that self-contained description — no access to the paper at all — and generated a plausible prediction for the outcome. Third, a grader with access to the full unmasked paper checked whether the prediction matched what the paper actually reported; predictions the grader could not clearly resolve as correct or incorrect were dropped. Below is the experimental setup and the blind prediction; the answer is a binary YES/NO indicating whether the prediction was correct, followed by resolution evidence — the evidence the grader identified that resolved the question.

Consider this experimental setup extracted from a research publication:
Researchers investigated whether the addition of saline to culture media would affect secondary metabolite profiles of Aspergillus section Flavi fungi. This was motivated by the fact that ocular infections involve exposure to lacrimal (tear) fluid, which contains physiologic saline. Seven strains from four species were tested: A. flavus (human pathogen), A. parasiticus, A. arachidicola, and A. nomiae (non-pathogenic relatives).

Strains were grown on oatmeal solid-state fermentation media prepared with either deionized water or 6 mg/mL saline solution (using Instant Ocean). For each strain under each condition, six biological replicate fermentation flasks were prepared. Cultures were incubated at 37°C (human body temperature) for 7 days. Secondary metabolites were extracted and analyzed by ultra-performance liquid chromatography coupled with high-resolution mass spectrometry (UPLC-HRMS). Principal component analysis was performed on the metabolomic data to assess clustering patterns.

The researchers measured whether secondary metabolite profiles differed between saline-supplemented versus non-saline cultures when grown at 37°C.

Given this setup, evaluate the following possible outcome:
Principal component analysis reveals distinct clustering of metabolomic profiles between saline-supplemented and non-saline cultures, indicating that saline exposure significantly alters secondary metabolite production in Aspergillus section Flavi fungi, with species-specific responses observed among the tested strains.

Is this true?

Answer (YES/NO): NO